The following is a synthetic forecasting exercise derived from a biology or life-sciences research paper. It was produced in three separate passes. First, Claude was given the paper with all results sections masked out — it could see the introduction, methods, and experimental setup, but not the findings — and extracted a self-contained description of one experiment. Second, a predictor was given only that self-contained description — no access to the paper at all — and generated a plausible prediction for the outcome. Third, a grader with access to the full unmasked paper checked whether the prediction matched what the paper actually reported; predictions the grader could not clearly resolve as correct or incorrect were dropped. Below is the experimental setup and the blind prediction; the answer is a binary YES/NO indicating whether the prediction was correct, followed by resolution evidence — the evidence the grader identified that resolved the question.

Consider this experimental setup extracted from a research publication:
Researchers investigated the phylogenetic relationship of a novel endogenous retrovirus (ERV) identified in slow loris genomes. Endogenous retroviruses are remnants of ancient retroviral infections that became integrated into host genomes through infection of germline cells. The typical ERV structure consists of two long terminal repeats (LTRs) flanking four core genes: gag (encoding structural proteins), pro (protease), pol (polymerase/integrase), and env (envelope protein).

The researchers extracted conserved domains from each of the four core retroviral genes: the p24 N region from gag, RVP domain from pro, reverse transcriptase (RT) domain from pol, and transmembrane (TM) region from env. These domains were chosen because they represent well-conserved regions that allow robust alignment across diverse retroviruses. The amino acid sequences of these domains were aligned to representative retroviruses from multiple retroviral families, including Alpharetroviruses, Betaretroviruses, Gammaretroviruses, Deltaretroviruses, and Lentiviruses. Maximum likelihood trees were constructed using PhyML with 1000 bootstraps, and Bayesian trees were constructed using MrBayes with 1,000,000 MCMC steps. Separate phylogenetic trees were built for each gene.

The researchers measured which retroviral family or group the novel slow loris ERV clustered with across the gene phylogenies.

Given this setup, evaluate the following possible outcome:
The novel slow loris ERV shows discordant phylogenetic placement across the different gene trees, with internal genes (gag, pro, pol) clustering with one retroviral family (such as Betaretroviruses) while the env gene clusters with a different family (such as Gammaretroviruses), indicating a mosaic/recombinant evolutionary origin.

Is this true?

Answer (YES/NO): NO